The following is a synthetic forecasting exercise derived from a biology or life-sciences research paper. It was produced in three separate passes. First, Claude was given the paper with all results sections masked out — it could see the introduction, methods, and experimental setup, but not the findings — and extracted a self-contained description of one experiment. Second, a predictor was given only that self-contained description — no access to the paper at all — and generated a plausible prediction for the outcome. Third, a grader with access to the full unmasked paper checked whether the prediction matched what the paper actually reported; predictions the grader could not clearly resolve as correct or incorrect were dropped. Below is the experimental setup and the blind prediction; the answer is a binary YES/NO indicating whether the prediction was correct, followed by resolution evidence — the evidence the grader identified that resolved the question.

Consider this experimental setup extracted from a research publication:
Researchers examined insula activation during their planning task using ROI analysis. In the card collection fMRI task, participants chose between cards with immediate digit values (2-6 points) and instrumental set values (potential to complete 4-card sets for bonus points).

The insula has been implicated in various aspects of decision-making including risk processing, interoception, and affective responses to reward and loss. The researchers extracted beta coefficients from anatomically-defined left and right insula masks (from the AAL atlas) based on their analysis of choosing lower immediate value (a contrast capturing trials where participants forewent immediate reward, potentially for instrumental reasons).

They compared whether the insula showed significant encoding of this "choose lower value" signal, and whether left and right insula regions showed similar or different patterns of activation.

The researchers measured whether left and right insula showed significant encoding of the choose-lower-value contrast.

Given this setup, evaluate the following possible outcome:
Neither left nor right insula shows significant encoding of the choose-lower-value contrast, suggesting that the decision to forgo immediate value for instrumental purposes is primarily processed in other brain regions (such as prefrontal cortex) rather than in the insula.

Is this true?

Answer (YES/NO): NO